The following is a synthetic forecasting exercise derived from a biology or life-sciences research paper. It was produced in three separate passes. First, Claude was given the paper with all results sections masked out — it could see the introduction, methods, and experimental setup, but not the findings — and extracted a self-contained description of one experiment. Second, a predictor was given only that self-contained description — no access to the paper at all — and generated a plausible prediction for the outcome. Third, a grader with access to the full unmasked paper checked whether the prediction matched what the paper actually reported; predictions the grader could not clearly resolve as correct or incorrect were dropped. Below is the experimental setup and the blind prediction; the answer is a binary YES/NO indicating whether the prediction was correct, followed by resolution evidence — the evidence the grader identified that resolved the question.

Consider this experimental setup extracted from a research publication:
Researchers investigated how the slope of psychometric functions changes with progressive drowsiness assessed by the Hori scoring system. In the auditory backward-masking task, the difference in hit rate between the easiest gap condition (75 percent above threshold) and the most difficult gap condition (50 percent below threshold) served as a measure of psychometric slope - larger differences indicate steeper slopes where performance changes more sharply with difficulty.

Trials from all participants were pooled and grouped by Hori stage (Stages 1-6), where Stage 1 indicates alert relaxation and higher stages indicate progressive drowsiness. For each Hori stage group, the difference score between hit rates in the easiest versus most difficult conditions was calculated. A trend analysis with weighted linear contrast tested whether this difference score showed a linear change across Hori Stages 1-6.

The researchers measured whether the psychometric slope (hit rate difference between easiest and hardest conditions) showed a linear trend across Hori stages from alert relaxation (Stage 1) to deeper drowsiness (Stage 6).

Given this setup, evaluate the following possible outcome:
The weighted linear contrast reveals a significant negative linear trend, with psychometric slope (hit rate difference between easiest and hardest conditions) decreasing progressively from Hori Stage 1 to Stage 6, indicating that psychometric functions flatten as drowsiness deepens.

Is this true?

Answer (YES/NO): YES